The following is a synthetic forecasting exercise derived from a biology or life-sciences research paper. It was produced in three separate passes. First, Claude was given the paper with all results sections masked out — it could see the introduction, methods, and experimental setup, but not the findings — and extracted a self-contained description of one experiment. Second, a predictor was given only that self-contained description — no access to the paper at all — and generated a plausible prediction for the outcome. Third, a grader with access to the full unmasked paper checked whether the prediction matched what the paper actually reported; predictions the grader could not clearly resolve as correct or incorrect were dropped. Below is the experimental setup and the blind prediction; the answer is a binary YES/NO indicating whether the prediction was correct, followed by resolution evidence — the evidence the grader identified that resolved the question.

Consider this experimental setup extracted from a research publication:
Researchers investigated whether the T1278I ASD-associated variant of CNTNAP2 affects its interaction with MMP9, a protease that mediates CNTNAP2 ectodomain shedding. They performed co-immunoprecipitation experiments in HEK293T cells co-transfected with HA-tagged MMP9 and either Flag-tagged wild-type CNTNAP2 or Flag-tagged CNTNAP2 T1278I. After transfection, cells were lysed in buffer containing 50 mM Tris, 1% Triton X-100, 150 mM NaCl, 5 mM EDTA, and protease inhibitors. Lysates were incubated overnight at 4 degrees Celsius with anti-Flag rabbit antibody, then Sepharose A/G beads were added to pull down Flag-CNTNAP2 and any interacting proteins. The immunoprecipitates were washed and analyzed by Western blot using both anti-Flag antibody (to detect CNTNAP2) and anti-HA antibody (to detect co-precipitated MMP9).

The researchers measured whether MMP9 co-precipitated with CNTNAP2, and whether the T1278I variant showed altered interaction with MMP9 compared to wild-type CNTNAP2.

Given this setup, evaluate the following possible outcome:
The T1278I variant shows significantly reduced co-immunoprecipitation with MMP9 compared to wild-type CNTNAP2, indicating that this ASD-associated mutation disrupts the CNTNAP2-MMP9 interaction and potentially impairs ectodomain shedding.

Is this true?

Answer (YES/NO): NO